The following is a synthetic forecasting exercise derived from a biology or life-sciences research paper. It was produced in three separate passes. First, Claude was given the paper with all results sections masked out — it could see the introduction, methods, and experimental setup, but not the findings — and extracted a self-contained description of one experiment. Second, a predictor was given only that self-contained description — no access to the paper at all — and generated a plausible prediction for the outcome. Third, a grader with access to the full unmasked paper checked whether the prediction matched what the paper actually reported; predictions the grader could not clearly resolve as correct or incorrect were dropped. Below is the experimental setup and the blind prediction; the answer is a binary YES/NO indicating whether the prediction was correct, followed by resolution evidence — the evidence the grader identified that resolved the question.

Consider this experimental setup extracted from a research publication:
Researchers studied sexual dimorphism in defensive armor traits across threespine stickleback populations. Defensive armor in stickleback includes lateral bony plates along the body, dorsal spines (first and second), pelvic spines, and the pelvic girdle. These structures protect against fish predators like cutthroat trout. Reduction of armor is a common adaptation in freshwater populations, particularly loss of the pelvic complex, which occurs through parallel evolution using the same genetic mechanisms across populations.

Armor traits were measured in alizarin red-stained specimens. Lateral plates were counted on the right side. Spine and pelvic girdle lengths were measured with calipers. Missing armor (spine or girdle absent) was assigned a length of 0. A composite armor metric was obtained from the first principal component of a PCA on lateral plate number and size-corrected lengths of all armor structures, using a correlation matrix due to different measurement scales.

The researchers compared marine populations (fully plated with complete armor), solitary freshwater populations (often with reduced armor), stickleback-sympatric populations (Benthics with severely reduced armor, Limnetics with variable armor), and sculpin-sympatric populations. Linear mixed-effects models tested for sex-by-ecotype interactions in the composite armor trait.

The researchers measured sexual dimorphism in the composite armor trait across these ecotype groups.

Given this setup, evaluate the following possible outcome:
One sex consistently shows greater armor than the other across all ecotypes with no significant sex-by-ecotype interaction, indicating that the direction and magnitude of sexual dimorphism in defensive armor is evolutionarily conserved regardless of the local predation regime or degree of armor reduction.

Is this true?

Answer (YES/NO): NO